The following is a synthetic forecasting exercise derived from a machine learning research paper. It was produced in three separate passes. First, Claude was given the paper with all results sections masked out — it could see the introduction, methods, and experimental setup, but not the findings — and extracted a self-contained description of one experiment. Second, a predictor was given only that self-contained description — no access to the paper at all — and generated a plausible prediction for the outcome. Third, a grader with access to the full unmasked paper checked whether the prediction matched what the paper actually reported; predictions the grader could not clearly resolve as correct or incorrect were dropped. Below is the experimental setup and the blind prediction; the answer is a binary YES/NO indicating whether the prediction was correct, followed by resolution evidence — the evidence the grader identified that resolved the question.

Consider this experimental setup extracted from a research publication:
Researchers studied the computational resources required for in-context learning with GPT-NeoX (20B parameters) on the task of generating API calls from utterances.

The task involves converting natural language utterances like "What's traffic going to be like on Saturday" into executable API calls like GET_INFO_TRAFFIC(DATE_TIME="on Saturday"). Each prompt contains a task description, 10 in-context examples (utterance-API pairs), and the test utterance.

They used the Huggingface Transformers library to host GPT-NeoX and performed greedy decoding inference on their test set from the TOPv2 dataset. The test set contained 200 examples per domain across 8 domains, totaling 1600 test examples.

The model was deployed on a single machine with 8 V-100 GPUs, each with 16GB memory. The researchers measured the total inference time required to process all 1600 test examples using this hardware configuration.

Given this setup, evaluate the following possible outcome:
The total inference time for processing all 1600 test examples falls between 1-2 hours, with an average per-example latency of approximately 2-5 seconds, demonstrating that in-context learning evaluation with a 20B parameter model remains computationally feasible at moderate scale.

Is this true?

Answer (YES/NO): NO